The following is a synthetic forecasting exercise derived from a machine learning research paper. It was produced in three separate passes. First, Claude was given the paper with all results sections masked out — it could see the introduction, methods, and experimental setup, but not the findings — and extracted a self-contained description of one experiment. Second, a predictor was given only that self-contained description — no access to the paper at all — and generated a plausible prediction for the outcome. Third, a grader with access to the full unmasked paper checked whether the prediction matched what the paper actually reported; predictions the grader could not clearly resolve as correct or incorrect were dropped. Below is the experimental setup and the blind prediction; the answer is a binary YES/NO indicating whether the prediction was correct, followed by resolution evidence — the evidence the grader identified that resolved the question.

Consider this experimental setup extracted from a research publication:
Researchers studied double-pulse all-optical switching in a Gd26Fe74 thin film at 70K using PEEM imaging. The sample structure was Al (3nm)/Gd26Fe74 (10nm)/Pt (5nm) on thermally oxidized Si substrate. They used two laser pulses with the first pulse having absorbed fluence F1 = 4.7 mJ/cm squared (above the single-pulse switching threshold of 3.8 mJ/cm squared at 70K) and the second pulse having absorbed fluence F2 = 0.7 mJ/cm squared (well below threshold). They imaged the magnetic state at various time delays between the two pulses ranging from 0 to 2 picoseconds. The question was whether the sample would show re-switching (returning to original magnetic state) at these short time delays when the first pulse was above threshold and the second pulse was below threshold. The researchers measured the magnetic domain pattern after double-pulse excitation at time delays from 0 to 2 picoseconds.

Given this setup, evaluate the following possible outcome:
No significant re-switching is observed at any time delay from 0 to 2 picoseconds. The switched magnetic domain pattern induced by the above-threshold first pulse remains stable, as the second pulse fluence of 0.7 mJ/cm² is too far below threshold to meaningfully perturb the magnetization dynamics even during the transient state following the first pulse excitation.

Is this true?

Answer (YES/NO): YES